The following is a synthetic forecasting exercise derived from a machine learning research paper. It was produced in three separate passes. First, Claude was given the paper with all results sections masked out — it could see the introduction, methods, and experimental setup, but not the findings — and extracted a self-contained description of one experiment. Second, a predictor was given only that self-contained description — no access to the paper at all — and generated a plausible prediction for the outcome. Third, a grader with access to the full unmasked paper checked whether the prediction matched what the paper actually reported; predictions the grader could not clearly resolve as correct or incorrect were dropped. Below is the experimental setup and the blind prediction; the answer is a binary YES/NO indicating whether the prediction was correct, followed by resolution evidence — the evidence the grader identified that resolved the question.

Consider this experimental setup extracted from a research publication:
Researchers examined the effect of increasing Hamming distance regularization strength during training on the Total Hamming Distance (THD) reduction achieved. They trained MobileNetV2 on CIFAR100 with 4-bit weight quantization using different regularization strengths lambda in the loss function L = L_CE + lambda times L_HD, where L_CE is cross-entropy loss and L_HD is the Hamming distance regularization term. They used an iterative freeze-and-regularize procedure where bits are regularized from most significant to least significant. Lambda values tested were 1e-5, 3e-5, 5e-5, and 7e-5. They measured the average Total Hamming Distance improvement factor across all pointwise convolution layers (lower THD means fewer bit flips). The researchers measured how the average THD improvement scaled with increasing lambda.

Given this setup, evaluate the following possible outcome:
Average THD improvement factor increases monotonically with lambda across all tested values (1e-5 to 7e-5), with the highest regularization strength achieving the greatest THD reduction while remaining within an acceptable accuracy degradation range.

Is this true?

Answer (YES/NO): YES